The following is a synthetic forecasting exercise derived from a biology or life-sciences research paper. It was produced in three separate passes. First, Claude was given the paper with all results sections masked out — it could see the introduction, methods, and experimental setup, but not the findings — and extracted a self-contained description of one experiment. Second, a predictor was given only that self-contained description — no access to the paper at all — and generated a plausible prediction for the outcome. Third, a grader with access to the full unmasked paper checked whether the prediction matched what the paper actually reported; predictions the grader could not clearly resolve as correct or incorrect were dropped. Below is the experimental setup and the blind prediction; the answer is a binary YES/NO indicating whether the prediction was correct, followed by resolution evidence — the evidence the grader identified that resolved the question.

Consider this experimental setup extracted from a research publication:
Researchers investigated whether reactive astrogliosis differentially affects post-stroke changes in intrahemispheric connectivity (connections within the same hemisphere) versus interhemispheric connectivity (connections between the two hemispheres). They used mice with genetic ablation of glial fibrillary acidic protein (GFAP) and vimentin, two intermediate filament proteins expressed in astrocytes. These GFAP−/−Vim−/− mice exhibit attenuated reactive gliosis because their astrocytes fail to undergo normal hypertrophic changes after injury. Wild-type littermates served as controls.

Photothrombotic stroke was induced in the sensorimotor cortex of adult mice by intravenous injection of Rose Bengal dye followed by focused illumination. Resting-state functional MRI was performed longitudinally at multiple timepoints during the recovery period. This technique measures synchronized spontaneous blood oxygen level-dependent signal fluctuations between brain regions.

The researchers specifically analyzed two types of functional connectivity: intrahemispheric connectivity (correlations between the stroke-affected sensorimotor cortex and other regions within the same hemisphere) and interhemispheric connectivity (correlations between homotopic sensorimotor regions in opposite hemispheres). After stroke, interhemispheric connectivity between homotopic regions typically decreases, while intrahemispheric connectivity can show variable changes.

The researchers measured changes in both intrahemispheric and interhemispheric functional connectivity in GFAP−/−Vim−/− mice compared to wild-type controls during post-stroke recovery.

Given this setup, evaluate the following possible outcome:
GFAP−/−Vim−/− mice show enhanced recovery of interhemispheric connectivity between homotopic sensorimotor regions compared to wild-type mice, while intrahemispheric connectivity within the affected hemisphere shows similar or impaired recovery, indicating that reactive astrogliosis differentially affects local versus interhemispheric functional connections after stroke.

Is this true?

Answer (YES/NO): NO